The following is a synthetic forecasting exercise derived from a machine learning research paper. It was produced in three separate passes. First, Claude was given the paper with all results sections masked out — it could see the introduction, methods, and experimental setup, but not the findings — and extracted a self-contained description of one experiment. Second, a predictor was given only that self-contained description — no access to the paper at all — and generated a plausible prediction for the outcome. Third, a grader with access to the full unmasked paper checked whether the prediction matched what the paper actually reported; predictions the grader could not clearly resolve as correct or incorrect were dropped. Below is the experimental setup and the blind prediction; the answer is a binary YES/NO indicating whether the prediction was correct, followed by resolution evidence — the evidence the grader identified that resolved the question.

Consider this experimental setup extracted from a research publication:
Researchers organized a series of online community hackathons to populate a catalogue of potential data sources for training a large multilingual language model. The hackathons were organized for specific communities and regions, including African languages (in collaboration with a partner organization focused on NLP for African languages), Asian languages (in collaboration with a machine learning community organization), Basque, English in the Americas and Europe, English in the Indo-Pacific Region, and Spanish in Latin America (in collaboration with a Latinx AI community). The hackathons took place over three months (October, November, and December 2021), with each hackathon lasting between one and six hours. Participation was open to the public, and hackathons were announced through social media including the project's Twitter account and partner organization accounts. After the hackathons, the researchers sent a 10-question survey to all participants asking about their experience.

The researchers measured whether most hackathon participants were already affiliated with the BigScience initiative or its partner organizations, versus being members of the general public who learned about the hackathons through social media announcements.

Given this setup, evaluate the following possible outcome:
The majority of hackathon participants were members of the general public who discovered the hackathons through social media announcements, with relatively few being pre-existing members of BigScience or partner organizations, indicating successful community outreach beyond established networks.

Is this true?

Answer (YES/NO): NO